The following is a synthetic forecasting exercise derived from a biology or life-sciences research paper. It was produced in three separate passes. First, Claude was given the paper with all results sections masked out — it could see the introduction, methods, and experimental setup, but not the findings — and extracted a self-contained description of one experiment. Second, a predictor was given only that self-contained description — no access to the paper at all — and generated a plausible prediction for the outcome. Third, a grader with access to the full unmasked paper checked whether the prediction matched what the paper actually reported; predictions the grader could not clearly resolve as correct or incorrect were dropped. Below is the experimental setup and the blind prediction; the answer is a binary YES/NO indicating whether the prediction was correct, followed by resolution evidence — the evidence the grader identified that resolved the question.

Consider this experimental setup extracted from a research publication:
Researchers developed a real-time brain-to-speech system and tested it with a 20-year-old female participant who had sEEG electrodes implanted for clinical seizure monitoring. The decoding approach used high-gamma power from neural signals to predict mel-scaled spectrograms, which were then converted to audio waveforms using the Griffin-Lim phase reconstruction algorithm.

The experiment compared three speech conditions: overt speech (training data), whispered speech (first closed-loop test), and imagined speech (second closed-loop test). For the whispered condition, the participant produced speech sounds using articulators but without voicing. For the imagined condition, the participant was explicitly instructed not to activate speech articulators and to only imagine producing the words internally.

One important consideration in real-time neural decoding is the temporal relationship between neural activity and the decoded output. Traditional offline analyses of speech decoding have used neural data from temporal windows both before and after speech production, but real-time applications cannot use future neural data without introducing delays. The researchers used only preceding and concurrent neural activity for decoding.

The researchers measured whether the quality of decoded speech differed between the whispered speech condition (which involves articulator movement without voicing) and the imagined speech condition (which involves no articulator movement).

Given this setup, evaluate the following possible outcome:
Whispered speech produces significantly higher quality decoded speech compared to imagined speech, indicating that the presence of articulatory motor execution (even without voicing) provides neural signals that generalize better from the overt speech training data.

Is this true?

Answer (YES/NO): YES